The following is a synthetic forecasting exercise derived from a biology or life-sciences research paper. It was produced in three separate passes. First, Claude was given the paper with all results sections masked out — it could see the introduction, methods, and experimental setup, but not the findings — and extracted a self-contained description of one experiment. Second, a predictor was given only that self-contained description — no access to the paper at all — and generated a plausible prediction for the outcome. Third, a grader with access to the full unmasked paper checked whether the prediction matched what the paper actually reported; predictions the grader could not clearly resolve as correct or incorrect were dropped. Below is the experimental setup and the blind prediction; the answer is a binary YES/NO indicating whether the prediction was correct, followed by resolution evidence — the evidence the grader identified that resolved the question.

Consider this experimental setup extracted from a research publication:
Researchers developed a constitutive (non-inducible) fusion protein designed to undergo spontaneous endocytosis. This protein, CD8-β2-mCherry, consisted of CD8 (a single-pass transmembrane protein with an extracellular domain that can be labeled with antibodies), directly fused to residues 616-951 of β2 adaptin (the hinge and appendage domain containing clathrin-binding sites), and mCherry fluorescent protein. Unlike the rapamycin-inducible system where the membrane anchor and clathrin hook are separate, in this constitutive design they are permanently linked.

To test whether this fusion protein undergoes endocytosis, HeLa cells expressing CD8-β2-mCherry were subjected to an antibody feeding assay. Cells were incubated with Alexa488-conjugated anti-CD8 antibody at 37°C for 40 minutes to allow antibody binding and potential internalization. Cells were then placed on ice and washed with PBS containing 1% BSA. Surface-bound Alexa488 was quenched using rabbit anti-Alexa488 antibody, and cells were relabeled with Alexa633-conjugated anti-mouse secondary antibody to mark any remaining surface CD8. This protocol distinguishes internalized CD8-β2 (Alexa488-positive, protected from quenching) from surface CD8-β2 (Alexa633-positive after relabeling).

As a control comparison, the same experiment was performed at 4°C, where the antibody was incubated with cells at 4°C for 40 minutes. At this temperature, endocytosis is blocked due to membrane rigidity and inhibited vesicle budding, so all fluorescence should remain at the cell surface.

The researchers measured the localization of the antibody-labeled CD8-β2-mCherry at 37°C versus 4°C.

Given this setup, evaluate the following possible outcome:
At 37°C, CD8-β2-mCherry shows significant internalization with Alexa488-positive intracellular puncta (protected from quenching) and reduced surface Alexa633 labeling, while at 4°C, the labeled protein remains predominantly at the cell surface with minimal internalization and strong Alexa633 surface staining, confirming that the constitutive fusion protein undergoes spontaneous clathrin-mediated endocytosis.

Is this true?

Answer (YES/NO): YES